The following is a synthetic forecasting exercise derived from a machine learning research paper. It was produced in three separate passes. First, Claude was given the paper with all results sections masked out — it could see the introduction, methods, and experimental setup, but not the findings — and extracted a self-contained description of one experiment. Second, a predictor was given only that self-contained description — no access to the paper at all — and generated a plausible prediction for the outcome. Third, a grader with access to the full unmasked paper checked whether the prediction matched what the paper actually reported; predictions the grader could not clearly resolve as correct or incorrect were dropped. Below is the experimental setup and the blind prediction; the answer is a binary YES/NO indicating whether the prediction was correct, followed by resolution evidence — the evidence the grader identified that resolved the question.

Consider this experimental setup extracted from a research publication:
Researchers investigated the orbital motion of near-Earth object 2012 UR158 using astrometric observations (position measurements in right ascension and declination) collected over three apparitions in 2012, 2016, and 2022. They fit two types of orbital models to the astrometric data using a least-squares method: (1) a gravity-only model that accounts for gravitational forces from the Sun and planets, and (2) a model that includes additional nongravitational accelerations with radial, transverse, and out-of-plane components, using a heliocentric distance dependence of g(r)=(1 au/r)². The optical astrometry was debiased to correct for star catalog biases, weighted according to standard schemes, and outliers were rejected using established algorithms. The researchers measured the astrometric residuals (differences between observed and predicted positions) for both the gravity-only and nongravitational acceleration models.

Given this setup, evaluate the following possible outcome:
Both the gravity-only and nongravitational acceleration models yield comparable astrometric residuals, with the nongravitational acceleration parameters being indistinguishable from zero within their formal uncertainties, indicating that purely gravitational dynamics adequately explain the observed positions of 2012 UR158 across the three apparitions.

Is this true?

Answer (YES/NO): NO